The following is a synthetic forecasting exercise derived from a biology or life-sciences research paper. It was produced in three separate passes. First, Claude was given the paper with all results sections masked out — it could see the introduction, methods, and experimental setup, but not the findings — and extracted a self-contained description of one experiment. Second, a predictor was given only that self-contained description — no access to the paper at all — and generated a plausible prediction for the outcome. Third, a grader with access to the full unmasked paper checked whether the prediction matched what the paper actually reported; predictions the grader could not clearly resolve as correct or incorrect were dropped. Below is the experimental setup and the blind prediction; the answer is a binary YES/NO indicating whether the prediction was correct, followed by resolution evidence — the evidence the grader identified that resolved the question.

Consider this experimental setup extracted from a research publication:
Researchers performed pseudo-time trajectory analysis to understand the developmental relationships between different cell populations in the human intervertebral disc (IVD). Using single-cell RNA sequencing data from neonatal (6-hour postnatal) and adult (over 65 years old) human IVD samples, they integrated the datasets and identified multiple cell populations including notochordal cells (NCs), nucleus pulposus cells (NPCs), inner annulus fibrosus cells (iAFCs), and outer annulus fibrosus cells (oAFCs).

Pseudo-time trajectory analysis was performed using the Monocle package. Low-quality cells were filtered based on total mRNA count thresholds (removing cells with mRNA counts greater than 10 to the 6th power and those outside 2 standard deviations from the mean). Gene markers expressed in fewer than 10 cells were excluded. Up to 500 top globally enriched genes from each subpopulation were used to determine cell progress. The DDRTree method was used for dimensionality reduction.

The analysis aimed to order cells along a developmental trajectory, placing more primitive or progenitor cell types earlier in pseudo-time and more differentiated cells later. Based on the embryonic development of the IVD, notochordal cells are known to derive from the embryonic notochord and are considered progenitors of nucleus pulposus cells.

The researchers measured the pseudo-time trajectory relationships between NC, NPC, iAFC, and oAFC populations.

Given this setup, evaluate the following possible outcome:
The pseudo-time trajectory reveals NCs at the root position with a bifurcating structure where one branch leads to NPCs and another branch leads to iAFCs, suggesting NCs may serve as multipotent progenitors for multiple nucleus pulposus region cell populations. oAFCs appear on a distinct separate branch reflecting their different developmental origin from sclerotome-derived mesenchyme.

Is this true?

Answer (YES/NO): NO